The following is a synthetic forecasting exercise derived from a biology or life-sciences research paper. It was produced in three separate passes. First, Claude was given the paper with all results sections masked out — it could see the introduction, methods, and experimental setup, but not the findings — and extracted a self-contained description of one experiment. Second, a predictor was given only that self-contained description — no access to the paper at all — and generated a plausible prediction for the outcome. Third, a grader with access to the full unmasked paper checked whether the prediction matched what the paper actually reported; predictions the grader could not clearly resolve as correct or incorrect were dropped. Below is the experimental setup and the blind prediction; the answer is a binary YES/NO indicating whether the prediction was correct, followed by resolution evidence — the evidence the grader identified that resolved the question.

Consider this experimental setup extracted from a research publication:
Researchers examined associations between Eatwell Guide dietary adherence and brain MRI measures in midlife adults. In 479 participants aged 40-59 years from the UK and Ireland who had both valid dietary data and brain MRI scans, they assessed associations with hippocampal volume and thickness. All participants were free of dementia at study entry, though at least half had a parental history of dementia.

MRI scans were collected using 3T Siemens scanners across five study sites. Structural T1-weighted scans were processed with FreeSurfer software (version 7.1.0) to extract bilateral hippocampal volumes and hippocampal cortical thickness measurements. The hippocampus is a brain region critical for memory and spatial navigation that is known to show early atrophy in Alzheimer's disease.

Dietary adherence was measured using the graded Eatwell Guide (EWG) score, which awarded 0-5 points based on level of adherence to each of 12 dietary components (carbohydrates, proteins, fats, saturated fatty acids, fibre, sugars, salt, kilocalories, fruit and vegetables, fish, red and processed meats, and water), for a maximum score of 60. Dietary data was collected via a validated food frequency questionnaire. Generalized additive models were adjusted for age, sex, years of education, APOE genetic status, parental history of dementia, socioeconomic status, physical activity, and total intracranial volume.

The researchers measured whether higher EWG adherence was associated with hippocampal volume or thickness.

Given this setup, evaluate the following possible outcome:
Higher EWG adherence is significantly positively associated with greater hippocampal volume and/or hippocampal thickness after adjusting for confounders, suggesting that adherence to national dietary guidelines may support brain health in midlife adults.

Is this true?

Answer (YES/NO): NO